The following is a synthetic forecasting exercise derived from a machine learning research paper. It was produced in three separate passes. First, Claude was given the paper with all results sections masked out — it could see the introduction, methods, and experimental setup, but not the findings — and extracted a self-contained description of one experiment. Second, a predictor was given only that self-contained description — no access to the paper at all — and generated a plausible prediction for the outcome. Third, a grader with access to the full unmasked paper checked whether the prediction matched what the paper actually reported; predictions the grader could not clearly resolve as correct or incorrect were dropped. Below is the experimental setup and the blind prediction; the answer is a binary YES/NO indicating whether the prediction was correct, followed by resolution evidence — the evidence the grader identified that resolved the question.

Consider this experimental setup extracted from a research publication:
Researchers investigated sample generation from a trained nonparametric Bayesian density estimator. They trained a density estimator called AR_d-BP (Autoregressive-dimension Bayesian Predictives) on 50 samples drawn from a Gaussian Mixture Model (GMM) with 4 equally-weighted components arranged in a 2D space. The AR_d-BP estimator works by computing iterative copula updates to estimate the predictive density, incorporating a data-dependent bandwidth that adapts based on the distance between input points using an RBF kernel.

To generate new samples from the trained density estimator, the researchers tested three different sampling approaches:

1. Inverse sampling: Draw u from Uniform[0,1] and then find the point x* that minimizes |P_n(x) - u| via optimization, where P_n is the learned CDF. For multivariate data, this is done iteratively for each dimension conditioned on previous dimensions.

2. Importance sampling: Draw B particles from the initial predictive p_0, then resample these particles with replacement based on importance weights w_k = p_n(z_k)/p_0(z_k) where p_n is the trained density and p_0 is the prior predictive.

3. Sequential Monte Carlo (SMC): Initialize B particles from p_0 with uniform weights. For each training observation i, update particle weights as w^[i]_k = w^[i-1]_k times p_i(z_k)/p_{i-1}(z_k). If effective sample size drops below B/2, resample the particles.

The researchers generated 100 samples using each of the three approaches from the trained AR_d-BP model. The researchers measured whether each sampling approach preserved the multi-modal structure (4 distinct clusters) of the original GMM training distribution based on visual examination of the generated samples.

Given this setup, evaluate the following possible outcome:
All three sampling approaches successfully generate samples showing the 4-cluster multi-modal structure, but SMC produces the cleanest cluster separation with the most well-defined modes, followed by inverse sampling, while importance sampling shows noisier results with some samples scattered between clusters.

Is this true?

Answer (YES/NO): NO